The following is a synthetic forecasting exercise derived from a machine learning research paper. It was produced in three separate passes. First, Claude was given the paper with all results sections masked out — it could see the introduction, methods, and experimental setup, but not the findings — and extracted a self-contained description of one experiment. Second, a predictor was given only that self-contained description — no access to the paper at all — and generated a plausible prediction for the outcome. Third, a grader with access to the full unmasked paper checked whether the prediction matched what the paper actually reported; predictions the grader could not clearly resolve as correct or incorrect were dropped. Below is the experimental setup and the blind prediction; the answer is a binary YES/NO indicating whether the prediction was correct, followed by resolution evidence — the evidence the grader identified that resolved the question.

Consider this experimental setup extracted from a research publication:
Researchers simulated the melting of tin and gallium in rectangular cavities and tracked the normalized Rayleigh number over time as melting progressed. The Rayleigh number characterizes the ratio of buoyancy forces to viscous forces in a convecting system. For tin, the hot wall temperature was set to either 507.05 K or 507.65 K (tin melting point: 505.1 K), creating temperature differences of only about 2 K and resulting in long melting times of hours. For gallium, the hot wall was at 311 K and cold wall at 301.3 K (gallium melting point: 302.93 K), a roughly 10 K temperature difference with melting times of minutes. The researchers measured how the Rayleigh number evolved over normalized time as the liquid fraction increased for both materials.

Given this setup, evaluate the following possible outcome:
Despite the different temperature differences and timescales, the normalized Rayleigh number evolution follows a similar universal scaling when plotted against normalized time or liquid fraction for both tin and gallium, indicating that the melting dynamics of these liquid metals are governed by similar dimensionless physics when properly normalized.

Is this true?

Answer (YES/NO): NO